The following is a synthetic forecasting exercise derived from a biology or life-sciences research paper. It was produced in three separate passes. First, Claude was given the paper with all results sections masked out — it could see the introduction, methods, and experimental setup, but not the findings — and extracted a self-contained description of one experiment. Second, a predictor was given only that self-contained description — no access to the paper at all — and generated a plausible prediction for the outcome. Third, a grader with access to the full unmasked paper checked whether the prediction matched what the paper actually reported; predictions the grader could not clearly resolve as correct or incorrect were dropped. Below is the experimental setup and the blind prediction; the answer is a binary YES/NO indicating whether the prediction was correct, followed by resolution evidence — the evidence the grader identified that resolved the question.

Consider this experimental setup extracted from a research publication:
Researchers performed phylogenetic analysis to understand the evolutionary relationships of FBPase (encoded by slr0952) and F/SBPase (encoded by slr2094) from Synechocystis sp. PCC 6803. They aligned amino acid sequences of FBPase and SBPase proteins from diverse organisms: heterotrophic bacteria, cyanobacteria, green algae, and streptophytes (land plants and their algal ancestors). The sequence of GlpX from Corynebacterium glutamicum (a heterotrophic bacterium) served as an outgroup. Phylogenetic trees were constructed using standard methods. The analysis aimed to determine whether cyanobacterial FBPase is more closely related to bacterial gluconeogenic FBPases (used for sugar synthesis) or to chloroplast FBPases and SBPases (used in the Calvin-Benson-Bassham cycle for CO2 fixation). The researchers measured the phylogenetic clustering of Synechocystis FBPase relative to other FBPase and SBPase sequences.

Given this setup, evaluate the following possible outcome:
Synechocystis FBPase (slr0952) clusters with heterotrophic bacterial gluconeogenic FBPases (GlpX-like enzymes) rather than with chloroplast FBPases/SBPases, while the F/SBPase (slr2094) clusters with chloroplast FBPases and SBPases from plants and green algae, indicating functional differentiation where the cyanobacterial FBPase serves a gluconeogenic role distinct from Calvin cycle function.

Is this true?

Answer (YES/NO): NO